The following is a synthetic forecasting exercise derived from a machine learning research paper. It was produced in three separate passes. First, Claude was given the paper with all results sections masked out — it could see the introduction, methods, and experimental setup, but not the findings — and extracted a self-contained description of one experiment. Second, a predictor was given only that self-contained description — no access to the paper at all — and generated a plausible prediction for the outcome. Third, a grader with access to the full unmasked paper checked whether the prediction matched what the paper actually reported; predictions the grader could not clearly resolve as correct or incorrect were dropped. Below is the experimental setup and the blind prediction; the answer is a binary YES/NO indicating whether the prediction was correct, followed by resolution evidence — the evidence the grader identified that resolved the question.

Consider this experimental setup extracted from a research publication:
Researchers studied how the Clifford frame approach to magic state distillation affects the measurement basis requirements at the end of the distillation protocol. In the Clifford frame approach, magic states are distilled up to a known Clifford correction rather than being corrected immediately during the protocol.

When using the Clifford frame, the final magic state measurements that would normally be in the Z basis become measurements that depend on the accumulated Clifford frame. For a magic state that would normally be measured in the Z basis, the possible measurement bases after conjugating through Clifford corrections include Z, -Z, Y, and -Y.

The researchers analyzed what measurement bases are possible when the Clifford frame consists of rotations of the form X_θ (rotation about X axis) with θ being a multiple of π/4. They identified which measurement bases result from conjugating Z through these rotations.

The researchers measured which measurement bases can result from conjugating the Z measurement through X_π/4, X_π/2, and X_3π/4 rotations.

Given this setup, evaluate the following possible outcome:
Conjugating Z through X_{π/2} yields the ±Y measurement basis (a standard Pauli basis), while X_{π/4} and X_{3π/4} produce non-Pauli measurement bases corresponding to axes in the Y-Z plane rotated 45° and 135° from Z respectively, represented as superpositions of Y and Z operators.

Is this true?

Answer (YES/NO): NO